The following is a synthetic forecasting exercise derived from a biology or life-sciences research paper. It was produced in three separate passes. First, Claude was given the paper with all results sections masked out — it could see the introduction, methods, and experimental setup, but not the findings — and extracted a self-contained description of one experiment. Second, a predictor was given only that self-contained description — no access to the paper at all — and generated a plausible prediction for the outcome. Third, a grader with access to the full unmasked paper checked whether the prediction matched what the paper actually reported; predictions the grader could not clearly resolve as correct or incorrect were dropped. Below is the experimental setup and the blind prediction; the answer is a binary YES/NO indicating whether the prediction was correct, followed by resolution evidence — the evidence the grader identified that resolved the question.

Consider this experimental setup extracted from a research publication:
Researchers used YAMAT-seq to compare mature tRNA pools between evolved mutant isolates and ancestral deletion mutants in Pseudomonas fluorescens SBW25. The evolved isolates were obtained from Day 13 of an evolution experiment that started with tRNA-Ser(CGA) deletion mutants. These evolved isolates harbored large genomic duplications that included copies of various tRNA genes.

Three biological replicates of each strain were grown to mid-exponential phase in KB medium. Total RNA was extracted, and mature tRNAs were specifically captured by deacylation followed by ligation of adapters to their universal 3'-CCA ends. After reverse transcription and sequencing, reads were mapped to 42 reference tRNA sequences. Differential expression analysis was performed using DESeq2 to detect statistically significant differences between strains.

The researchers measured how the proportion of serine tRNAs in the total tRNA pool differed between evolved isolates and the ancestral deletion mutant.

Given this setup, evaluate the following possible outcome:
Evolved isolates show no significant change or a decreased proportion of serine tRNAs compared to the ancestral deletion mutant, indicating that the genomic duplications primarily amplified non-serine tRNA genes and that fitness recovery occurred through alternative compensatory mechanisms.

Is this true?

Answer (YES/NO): NO